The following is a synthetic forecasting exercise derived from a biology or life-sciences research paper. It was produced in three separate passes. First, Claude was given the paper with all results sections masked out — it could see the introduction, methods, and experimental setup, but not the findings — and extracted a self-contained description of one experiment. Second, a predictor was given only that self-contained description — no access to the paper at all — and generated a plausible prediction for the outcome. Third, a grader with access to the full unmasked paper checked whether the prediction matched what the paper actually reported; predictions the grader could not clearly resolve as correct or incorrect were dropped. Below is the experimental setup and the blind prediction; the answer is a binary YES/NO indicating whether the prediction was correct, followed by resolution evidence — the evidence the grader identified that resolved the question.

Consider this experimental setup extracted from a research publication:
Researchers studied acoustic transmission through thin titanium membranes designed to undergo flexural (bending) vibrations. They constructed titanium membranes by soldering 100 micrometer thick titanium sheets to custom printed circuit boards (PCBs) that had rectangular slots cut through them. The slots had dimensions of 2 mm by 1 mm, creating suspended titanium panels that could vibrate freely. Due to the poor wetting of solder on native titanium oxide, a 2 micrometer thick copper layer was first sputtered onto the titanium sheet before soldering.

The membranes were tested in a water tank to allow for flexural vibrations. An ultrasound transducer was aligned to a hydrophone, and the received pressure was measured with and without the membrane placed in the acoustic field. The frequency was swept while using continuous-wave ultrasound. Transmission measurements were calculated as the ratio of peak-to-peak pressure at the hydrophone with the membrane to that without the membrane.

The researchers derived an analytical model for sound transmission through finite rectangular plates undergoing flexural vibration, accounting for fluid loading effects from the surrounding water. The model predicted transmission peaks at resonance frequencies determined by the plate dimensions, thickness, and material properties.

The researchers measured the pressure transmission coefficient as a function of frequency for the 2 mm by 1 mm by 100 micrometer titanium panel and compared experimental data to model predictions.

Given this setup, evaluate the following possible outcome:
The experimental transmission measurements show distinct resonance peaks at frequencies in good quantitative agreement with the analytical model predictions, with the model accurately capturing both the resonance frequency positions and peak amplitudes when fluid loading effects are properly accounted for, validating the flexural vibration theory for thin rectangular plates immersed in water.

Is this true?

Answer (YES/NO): NO